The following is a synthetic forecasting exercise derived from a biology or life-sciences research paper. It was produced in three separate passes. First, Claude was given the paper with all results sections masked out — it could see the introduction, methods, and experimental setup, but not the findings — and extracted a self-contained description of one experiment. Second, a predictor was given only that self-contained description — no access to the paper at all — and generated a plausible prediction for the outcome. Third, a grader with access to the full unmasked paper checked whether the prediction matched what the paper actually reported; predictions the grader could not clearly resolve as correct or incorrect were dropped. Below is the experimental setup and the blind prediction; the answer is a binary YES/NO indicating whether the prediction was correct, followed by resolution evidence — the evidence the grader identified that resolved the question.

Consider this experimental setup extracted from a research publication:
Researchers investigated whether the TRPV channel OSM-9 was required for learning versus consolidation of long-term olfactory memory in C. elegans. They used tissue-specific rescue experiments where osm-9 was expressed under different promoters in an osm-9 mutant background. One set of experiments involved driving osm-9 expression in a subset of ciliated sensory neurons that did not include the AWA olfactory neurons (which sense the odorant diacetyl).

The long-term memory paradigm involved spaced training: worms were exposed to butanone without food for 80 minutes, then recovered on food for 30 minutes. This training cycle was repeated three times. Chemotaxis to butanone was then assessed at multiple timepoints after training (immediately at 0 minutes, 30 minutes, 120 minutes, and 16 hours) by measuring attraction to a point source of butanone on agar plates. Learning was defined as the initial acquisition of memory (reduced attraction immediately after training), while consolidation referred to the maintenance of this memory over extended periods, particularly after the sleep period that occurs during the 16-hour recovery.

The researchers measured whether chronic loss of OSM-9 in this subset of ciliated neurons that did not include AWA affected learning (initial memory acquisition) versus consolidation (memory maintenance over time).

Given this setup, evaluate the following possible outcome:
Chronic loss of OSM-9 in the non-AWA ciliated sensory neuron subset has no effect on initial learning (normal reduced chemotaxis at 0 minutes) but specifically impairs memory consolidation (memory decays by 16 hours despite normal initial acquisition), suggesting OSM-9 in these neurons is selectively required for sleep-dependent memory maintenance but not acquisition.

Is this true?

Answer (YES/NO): YES